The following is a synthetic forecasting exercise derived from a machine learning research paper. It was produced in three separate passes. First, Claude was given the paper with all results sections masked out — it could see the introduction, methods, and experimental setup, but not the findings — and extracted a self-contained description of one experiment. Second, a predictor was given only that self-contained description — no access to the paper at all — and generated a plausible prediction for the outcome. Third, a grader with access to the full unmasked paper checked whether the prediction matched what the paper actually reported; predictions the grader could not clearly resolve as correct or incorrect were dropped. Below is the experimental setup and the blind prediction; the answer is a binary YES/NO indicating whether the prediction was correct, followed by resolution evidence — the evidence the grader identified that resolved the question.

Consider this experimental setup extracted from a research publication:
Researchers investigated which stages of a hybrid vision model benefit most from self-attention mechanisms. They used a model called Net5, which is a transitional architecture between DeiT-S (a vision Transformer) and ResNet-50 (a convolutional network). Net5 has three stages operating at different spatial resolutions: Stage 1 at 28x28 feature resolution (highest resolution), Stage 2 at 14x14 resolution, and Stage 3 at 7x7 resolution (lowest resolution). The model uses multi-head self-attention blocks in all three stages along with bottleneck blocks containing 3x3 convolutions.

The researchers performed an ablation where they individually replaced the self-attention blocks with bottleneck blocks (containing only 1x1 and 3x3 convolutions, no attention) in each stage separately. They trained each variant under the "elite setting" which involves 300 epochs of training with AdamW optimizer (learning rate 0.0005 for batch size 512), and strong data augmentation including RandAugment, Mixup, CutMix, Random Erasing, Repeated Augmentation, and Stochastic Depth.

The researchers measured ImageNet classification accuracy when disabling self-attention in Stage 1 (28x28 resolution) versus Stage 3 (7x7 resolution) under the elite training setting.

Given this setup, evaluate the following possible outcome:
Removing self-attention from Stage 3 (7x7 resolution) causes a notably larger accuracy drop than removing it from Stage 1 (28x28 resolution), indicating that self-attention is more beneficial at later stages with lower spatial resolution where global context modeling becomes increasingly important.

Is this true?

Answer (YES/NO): YES